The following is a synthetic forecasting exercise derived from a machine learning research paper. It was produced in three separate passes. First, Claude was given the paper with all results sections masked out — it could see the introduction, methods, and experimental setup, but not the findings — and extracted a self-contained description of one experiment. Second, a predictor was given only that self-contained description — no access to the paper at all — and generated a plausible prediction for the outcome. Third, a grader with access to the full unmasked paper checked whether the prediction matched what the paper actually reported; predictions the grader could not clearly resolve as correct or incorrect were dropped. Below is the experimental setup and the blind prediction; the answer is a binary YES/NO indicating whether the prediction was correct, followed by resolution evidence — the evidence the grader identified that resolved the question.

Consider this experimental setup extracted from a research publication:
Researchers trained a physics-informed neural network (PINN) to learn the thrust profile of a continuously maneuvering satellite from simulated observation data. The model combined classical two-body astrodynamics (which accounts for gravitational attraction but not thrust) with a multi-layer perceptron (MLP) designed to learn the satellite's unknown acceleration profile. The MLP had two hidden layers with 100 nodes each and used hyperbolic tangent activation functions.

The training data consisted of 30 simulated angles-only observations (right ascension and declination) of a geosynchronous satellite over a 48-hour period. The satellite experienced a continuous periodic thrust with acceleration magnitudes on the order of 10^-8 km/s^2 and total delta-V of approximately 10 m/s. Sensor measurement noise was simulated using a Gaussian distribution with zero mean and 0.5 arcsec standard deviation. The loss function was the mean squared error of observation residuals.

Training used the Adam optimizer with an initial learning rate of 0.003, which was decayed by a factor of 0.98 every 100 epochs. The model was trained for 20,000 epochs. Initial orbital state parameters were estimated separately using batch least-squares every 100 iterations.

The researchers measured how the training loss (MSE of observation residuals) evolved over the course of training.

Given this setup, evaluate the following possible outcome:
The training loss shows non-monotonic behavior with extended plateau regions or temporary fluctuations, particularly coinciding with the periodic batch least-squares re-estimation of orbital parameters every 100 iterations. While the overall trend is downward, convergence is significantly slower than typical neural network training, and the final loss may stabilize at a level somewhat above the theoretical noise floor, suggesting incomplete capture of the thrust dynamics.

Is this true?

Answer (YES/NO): NO